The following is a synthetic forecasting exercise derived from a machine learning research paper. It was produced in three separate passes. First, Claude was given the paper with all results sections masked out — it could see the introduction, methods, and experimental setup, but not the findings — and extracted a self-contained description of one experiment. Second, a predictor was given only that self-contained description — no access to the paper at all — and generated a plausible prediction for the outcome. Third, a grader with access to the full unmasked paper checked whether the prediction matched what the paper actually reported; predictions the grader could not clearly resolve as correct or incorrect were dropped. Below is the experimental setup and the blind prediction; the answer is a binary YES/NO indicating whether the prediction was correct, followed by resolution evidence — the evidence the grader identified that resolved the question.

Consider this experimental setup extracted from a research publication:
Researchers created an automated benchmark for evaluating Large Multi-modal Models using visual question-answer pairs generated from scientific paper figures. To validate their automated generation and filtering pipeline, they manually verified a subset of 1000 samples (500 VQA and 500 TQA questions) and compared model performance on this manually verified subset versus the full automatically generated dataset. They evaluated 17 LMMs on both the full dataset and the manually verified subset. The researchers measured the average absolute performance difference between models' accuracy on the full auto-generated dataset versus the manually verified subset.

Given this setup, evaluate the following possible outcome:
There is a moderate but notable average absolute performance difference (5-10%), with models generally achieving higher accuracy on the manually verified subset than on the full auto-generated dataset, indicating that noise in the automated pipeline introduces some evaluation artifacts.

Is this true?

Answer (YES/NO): NO